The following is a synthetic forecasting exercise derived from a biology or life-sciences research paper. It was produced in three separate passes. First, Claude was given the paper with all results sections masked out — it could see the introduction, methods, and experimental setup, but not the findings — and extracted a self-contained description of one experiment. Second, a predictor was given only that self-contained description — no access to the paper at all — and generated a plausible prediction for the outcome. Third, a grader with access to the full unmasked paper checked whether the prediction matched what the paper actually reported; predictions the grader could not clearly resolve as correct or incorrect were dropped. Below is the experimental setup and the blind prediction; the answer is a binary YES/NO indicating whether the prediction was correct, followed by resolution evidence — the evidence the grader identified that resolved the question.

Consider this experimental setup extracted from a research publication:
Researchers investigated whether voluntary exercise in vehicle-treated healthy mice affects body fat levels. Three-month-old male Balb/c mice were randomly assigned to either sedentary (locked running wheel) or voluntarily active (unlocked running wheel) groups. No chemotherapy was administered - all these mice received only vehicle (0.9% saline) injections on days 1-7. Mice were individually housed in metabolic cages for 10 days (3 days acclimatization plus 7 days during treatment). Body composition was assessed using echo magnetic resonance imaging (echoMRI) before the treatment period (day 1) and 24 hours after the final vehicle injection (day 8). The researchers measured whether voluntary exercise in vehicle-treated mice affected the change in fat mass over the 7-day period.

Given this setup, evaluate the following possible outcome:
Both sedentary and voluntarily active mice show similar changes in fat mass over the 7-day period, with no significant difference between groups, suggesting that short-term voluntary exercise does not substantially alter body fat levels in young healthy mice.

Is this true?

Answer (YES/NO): NO